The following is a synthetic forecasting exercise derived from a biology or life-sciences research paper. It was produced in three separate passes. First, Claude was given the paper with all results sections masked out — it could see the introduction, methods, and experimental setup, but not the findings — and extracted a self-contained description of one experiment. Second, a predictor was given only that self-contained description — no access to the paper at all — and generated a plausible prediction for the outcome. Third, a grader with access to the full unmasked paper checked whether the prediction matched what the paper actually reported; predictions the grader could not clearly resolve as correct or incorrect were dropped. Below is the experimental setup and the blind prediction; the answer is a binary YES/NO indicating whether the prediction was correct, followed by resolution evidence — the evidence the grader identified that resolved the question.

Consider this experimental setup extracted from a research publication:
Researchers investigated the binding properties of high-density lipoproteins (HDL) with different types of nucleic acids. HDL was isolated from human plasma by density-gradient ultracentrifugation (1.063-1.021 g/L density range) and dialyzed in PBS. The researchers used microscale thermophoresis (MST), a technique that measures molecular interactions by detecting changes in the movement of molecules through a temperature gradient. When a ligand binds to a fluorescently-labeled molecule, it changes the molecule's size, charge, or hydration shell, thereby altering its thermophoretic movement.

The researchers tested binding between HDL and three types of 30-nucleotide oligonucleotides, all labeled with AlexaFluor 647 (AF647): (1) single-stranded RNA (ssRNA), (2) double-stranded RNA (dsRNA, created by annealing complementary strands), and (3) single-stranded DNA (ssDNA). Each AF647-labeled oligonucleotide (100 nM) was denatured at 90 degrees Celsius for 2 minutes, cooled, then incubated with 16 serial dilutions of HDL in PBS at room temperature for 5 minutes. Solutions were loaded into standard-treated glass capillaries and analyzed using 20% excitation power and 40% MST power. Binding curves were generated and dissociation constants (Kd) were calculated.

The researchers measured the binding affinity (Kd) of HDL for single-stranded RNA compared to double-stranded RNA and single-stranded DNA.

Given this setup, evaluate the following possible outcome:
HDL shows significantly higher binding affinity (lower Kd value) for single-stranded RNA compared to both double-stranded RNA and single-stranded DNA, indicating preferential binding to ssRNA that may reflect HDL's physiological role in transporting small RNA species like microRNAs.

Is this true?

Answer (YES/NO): YES